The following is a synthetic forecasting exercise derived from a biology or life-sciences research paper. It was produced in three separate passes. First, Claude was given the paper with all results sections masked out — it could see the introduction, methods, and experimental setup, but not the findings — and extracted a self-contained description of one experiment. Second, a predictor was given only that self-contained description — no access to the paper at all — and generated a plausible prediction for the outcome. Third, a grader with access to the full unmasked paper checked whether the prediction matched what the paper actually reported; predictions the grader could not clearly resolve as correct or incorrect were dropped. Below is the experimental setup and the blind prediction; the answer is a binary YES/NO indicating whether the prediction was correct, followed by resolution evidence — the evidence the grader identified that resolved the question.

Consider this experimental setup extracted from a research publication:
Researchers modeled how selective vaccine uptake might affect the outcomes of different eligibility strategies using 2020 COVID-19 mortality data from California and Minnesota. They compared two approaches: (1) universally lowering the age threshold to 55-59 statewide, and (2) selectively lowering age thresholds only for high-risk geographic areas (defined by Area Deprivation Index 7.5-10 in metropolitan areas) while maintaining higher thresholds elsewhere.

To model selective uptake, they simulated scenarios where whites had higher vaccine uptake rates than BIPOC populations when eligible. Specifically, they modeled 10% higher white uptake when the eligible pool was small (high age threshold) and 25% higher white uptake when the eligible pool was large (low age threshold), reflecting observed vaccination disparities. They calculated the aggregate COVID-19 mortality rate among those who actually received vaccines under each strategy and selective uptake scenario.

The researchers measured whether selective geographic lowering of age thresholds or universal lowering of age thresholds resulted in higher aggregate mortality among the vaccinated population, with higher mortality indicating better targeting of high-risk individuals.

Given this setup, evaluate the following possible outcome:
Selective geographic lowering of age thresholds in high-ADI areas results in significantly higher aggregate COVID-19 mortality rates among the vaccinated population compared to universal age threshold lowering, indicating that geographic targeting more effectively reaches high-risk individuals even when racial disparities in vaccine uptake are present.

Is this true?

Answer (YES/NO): YES